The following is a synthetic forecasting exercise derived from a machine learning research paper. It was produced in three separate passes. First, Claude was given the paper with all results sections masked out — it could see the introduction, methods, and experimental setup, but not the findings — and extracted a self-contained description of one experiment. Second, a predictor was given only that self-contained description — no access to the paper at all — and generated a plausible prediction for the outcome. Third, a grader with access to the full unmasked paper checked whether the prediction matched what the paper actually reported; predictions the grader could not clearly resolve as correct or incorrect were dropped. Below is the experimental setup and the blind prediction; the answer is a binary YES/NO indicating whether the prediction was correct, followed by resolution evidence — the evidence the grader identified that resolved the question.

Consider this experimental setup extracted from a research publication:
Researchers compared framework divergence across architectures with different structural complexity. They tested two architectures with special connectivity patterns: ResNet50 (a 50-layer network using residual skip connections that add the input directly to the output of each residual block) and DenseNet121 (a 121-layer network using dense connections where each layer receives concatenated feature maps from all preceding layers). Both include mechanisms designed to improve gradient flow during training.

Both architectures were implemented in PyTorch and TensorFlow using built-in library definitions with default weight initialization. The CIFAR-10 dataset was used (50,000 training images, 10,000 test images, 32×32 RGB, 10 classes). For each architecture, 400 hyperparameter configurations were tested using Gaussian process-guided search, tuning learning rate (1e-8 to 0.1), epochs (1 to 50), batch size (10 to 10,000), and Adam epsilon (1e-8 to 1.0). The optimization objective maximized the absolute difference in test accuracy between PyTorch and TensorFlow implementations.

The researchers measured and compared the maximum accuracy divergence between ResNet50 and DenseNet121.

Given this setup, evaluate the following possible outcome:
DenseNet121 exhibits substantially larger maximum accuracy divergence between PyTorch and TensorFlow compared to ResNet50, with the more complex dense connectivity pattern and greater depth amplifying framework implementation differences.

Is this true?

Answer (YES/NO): NO